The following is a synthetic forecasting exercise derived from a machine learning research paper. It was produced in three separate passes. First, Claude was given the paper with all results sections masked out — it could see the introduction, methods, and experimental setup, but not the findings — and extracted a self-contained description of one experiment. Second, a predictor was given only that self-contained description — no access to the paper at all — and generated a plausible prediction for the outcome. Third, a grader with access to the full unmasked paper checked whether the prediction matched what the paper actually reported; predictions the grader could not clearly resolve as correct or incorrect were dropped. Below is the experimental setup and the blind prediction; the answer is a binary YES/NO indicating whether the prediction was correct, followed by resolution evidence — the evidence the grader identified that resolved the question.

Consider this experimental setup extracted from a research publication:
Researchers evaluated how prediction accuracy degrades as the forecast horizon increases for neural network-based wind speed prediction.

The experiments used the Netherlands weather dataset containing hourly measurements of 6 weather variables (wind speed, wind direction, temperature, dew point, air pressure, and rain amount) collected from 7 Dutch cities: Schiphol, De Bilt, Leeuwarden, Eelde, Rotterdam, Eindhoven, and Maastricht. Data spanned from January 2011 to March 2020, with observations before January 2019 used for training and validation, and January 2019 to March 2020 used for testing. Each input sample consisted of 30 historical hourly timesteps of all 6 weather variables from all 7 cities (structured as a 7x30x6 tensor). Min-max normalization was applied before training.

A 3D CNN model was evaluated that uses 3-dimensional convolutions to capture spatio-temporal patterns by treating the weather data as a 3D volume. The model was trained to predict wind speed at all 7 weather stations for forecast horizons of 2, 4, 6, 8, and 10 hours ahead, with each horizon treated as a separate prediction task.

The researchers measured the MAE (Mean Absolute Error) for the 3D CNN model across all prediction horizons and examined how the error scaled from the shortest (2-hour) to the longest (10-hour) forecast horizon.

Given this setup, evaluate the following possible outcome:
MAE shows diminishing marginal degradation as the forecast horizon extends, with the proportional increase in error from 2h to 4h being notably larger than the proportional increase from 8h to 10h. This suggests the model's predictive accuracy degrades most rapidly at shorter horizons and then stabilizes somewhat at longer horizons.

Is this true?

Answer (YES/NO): YES